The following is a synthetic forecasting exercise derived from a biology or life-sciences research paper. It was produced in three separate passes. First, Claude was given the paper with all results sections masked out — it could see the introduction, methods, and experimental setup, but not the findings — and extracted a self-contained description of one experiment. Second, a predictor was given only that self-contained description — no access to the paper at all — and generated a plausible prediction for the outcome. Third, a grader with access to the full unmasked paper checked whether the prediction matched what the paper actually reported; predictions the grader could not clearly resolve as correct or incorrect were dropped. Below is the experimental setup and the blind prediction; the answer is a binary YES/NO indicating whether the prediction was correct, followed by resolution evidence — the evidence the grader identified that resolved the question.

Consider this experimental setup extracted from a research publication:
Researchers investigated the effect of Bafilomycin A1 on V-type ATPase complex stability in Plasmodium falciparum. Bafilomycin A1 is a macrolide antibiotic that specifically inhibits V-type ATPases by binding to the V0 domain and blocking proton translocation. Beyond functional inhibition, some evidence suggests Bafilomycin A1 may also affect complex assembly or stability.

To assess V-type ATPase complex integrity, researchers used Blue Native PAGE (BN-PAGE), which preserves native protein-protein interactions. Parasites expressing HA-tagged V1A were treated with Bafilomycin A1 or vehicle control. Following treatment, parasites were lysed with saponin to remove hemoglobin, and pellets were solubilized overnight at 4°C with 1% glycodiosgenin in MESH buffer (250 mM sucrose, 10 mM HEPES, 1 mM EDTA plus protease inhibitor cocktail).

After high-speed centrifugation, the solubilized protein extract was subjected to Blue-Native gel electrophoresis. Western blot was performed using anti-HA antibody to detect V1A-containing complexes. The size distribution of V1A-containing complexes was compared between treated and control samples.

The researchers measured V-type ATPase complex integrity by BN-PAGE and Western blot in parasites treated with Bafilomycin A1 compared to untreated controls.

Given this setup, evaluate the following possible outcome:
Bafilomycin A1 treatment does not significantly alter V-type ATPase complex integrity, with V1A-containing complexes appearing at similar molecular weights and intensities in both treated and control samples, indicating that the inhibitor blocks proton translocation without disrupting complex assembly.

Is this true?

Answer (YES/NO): NO